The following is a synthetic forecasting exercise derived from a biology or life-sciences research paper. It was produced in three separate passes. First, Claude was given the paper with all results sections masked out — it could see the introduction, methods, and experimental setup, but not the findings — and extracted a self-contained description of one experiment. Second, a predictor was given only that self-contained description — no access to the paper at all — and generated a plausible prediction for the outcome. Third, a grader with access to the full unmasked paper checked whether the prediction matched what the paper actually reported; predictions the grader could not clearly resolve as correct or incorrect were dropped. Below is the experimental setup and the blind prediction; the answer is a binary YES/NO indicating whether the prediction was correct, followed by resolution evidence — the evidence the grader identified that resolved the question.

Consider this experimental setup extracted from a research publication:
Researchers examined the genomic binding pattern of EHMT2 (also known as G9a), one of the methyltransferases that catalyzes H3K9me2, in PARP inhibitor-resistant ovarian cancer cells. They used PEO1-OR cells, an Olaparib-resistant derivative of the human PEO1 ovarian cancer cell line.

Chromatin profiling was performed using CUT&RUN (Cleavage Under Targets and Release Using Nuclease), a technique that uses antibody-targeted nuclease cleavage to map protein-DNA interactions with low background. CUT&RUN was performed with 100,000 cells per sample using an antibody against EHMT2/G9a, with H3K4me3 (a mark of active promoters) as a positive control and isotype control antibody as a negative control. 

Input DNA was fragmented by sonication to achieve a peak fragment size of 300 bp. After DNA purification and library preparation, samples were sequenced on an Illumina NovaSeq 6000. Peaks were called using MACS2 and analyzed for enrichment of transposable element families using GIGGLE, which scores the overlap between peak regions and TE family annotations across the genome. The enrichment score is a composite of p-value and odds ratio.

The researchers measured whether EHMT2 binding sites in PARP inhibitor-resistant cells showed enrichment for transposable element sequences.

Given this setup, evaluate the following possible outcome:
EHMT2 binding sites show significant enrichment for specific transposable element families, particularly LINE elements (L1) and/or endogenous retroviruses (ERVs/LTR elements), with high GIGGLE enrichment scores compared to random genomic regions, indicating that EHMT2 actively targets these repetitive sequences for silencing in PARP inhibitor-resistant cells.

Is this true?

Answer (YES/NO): YES